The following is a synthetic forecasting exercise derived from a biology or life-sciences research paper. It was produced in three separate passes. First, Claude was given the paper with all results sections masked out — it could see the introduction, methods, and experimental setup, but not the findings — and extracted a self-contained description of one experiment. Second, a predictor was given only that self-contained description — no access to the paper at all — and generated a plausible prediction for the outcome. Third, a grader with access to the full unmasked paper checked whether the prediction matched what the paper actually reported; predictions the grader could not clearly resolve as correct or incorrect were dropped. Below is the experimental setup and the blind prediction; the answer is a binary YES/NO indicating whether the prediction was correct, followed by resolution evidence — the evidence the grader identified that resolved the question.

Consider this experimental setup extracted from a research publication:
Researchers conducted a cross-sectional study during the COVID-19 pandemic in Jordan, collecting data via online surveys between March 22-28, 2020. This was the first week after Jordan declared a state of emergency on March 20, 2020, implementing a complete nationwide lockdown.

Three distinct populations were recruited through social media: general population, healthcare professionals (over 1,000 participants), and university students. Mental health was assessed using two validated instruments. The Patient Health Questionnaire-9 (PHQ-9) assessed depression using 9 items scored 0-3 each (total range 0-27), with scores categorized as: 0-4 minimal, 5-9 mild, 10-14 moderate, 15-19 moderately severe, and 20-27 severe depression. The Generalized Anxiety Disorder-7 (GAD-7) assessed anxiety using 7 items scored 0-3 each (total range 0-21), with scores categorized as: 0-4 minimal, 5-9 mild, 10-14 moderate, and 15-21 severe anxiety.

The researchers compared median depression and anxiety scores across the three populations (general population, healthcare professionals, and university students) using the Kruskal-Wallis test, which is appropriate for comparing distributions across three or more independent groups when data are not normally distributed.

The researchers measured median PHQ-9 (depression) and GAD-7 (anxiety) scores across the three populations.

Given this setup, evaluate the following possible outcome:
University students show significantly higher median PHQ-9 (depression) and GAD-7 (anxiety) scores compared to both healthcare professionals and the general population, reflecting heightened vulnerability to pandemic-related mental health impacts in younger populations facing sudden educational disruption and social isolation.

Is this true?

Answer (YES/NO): YES